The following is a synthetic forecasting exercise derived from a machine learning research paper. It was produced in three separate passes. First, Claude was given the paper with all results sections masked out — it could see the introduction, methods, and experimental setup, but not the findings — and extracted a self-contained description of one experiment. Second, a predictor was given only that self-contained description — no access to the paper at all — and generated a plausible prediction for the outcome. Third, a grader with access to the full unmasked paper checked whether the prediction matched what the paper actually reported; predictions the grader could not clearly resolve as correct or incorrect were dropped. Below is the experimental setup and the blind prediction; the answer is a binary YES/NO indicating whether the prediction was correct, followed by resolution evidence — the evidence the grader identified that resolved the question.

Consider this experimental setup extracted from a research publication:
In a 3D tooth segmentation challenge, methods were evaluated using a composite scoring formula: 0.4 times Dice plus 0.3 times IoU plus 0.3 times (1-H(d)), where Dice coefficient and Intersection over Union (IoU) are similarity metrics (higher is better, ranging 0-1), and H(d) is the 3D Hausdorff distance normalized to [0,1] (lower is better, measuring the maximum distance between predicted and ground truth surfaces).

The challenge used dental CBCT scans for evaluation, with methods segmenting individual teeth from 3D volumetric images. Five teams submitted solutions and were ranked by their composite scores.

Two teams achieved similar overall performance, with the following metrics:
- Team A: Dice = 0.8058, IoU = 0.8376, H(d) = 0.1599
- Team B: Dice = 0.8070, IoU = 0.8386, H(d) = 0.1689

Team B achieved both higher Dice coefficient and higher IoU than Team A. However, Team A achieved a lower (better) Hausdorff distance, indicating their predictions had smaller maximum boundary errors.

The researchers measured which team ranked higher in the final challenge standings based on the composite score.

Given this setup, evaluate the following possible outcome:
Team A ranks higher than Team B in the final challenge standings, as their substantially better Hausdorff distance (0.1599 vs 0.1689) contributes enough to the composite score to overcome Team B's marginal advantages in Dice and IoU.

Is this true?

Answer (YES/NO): YES